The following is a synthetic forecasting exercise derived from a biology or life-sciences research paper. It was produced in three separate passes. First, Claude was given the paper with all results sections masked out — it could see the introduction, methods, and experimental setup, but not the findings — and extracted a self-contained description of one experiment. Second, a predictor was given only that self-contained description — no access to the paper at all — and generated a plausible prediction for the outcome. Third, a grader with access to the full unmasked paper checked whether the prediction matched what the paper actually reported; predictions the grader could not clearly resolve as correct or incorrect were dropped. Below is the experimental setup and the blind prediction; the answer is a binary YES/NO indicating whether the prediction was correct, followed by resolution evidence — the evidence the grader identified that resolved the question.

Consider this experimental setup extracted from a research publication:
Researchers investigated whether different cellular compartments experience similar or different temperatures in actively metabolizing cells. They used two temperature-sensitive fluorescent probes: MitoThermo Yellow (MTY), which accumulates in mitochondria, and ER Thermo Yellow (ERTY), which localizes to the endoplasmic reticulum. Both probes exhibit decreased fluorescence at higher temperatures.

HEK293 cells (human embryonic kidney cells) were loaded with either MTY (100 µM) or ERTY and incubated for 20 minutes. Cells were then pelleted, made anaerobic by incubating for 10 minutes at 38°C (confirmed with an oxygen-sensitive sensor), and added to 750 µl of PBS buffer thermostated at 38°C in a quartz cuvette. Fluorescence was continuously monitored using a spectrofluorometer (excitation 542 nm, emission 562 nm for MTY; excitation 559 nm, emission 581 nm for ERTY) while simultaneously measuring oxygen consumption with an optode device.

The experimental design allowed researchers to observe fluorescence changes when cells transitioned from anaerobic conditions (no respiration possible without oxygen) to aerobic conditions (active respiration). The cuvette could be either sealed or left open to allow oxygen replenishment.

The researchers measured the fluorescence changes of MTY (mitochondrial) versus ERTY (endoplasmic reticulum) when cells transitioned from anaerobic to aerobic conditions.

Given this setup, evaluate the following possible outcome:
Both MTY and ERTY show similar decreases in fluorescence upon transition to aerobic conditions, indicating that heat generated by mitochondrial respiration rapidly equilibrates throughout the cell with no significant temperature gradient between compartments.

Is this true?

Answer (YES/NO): NO